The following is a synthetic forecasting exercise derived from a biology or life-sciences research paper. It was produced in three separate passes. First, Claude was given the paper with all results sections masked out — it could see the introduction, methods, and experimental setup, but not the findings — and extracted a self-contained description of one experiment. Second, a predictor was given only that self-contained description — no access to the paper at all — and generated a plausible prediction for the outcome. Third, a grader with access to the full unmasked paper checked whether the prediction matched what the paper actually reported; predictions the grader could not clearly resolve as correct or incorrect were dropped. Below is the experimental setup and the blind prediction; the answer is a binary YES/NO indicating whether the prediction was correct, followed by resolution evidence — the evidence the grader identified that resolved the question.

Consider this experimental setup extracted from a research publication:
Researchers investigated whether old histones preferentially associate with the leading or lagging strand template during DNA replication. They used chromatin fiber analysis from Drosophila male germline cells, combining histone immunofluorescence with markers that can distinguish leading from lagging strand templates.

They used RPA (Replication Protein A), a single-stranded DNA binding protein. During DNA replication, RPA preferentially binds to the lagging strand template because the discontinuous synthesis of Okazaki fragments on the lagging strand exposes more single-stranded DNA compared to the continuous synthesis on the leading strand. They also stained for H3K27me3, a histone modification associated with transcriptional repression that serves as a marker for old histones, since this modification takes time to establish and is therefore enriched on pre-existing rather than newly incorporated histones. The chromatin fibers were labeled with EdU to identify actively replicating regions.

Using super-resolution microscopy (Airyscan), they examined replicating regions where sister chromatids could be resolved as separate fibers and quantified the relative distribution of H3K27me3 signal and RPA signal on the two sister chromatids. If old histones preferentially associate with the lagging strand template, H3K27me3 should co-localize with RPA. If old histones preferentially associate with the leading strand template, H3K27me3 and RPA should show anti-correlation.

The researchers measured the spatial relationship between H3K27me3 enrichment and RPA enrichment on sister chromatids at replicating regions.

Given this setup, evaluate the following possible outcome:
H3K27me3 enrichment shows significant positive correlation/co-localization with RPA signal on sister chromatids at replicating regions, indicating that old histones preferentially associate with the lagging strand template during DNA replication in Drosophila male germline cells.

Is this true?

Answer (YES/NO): NO